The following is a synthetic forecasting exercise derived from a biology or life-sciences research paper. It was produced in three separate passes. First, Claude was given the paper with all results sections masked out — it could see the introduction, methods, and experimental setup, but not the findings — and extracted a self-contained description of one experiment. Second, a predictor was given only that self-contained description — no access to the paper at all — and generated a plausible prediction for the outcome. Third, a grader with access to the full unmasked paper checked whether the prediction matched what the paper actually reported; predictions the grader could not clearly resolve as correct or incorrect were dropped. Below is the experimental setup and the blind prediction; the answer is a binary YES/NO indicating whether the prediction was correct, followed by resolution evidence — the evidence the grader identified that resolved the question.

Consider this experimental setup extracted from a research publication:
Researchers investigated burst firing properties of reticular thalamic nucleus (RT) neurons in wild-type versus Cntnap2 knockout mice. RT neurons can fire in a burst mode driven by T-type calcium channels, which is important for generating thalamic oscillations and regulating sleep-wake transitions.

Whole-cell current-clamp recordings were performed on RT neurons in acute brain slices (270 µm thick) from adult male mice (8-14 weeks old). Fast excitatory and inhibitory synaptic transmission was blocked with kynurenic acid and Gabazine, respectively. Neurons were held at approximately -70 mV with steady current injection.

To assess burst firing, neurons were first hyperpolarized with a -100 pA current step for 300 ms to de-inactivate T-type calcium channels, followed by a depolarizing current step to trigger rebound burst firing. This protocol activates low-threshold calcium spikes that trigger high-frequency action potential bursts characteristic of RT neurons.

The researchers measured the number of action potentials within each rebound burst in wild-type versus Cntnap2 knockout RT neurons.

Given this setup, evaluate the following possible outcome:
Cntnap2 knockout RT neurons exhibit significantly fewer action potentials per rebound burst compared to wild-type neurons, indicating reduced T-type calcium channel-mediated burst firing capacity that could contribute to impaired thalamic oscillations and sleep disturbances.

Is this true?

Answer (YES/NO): NO